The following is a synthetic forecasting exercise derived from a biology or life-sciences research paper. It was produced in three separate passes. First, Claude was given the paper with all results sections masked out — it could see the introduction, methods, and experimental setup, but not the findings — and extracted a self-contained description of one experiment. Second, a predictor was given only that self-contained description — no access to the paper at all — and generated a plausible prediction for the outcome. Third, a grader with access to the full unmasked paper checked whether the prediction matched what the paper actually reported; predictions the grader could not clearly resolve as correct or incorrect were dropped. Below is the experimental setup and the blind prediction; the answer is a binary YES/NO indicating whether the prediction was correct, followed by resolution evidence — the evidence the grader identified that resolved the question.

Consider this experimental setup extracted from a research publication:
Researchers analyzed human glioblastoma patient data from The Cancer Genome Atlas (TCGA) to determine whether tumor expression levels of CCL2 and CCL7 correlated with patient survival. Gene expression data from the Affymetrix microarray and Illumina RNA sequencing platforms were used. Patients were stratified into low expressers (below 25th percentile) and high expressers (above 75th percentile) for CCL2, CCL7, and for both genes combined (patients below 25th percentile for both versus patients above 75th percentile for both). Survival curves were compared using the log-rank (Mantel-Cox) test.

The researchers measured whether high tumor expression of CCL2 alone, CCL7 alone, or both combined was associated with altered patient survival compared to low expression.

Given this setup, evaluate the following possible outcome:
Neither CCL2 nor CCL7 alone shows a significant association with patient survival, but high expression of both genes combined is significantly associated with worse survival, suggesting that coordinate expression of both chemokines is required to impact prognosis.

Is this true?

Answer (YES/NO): NO